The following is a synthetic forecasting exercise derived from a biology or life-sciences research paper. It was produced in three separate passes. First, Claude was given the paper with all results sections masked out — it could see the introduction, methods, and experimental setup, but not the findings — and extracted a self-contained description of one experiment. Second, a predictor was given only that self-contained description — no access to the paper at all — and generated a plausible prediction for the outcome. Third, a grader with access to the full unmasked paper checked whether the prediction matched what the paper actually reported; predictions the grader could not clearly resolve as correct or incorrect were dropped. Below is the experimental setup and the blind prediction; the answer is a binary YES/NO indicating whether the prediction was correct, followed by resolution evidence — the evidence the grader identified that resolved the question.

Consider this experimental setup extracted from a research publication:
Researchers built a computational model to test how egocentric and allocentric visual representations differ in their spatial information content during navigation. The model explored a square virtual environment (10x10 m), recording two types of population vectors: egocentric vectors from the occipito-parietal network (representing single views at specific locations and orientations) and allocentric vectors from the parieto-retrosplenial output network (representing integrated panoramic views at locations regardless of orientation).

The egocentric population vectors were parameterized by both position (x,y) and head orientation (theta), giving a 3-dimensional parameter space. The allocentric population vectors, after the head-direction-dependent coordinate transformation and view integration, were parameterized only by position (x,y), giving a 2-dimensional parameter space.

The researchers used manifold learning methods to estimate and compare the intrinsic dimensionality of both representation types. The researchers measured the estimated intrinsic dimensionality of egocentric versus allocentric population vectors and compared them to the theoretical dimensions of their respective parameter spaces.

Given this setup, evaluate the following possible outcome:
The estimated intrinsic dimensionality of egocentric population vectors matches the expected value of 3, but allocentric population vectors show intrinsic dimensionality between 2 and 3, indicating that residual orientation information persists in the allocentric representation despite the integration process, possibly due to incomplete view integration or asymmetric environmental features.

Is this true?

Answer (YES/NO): NO